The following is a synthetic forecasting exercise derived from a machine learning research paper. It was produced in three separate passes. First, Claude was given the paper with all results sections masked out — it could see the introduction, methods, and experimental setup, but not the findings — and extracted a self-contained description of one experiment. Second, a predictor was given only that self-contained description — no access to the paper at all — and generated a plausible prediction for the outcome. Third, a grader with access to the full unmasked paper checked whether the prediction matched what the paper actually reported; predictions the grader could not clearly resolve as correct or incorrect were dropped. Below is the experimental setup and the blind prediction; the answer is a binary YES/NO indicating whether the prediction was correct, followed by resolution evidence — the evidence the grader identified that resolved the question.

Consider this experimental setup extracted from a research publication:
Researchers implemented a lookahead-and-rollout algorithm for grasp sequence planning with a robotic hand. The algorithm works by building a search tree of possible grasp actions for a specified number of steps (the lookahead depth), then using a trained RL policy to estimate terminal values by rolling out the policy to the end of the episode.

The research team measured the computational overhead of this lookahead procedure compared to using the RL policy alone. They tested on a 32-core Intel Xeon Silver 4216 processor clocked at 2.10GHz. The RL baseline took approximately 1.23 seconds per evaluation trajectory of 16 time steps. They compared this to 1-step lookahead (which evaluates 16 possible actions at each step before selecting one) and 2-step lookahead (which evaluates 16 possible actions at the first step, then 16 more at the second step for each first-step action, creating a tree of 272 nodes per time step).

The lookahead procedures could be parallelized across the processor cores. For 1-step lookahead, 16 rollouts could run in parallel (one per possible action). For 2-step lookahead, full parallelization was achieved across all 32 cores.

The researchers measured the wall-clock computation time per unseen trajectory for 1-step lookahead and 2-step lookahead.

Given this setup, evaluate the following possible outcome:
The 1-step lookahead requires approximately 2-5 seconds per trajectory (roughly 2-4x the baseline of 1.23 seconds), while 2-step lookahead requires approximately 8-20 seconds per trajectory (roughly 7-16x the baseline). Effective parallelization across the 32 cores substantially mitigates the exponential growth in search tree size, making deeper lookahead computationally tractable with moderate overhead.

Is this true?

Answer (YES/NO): NO